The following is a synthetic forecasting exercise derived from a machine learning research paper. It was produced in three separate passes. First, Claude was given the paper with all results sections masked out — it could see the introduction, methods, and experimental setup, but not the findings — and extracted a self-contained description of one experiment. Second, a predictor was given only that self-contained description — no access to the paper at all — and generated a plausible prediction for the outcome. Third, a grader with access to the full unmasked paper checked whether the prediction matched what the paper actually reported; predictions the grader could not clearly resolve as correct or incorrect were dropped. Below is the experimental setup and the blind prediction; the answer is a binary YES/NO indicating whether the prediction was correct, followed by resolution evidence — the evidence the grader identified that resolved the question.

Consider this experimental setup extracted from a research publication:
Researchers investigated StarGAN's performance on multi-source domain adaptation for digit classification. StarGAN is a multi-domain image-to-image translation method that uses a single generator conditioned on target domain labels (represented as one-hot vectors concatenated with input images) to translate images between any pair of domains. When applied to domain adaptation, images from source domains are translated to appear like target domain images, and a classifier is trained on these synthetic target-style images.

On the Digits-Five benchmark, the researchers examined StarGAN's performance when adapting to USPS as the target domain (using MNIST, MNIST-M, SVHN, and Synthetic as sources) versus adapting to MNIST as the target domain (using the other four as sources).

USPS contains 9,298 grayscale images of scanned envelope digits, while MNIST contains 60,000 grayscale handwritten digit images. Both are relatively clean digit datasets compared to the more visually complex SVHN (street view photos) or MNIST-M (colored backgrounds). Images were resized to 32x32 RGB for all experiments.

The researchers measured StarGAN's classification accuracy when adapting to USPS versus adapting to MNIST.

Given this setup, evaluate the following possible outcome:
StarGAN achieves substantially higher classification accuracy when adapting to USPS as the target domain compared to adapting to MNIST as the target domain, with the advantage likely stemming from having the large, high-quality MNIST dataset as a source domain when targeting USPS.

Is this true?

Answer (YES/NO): NO